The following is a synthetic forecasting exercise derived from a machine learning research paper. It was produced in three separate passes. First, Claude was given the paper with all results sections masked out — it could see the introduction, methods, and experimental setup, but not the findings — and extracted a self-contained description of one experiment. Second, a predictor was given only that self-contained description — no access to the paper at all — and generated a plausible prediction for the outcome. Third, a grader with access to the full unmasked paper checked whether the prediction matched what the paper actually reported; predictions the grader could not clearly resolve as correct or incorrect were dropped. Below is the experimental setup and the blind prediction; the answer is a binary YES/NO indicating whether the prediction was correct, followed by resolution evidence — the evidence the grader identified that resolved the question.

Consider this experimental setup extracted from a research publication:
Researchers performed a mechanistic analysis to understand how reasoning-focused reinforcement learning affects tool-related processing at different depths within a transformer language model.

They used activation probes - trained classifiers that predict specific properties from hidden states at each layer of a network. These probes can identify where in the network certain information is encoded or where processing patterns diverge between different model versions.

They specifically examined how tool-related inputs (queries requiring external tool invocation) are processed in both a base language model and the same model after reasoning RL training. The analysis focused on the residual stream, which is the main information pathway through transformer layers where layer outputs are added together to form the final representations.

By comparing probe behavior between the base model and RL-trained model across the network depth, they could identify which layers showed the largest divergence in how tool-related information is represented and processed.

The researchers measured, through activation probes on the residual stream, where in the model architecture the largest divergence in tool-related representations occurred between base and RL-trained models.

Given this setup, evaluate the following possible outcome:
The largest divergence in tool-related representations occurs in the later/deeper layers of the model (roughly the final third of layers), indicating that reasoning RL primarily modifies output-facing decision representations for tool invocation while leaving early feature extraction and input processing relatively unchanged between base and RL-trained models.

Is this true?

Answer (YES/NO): NO